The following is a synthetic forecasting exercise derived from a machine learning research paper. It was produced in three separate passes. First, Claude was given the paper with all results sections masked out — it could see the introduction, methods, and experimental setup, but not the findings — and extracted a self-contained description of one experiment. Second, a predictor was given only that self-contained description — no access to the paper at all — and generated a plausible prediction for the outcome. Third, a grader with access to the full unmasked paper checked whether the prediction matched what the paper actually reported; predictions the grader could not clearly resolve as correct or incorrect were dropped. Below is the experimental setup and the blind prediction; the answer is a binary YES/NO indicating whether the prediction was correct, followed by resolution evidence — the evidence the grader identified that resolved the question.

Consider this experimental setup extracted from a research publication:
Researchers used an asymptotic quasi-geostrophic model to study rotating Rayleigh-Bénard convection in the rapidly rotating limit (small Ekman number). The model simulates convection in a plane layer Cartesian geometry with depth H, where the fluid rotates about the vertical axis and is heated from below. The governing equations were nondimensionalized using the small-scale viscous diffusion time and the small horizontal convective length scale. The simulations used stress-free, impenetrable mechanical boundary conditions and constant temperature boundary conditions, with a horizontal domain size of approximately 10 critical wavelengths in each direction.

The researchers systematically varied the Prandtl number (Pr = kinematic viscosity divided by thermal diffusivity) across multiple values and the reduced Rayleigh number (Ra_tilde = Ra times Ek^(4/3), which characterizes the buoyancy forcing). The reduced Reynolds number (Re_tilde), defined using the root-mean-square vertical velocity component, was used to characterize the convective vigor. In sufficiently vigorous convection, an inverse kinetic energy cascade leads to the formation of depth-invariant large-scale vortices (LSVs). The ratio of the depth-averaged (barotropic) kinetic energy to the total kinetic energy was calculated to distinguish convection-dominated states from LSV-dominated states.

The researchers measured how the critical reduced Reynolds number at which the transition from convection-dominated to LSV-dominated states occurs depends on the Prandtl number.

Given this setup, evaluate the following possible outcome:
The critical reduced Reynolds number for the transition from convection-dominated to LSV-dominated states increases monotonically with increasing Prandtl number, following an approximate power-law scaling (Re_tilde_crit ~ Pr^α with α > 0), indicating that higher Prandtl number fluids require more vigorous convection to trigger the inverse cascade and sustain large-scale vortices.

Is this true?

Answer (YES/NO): NO